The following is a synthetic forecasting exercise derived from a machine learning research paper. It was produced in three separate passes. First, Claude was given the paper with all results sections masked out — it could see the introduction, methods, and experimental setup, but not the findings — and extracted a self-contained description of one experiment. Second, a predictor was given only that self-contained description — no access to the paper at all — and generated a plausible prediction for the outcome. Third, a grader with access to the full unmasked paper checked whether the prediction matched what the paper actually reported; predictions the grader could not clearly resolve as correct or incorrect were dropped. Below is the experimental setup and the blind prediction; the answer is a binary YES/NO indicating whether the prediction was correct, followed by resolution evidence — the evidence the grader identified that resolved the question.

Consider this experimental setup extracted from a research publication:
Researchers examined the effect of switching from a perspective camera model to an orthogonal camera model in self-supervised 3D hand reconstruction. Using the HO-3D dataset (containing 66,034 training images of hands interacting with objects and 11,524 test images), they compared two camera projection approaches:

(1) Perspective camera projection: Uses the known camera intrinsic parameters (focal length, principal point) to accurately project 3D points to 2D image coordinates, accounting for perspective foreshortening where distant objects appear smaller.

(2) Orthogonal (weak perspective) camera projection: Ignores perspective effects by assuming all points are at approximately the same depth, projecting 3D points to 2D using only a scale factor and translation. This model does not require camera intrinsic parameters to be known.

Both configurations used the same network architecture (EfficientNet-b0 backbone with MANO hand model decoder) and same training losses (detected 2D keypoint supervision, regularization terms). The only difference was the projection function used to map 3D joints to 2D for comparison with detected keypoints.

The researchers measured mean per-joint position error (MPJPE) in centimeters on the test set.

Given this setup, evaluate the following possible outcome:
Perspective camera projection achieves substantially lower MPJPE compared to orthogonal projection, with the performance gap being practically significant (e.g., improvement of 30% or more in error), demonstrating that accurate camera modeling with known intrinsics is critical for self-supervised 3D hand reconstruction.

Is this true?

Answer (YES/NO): NO